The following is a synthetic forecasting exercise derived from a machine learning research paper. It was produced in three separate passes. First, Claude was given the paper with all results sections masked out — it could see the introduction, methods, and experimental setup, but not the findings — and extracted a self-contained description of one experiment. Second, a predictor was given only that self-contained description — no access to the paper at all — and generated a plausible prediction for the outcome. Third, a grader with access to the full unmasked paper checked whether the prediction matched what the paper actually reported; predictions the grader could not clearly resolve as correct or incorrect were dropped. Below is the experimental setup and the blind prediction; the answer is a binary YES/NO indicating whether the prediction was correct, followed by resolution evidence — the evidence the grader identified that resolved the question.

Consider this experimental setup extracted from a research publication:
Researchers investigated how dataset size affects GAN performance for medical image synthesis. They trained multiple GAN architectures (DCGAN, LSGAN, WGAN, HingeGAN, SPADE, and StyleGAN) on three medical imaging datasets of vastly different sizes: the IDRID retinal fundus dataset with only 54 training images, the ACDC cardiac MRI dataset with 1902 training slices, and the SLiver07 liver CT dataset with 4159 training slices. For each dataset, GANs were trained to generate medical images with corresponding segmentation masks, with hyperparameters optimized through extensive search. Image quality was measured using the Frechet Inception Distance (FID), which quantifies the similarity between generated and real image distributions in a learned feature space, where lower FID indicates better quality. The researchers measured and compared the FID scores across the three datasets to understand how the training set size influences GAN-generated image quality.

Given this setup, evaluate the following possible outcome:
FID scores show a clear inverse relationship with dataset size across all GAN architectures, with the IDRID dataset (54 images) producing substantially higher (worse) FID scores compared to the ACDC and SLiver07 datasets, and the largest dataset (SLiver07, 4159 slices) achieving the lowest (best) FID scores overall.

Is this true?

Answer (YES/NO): NO